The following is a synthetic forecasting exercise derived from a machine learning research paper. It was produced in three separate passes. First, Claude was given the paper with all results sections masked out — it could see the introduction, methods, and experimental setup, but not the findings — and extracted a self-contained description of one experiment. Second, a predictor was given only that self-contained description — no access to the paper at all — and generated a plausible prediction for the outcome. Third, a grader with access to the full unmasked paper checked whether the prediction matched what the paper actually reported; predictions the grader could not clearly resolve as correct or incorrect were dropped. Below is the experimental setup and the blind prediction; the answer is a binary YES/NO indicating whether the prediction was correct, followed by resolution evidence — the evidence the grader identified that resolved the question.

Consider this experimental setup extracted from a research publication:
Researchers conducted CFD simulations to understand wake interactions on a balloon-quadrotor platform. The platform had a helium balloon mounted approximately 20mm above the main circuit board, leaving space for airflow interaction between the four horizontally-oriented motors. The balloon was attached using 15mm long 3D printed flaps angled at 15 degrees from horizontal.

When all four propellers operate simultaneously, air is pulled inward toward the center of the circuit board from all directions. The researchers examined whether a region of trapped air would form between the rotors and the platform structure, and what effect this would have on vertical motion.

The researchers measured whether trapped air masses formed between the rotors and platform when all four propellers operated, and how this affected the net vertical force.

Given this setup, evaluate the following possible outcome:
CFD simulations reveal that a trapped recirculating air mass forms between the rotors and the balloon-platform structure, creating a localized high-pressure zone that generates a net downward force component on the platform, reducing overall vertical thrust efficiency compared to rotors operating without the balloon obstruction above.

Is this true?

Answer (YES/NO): NO